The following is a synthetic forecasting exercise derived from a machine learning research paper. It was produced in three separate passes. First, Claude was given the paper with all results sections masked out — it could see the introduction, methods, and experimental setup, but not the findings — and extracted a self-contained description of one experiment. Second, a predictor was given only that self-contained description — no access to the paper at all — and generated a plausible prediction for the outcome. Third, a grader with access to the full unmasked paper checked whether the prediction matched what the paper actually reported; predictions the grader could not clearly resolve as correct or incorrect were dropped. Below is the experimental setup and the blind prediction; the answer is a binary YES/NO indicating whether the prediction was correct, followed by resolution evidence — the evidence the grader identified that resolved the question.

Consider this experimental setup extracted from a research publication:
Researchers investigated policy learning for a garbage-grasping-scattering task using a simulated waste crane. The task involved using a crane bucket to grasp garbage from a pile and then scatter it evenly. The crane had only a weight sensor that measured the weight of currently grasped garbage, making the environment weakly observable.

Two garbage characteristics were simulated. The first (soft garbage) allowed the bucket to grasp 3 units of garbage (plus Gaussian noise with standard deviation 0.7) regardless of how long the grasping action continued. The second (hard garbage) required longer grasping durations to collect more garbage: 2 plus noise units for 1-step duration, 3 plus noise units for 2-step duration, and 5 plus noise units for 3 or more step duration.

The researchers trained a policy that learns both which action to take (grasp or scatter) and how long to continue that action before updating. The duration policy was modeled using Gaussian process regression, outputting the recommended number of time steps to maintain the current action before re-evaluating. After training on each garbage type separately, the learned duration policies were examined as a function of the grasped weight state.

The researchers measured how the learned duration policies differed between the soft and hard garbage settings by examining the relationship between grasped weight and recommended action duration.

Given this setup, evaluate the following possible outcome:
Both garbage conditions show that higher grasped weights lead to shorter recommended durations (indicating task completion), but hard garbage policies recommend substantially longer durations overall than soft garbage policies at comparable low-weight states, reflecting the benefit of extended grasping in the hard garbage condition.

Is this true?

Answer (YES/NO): NO